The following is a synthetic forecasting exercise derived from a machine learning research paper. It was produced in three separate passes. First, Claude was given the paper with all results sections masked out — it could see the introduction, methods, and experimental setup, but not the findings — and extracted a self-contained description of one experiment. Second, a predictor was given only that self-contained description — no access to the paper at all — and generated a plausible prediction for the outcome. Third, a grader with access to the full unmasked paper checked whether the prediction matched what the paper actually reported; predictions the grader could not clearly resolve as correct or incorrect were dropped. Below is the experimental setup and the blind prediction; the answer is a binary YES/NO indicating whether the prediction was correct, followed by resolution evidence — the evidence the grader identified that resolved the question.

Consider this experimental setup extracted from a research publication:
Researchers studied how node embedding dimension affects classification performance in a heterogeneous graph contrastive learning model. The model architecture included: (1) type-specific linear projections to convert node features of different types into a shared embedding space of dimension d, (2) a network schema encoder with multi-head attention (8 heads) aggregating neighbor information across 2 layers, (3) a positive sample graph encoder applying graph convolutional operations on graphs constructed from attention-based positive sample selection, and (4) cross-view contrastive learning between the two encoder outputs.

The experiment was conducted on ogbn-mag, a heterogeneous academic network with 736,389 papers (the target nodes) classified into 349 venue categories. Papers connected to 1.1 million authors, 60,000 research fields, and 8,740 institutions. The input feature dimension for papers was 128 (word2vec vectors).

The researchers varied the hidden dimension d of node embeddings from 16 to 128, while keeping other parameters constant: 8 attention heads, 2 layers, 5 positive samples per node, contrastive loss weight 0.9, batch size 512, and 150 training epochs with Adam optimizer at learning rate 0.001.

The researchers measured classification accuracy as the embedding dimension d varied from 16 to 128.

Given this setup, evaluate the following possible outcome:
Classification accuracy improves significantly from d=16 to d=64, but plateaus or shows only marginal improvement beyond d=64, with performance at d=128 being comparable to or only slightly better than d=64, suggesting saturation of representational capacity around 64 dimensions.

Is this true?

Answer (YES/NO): NO